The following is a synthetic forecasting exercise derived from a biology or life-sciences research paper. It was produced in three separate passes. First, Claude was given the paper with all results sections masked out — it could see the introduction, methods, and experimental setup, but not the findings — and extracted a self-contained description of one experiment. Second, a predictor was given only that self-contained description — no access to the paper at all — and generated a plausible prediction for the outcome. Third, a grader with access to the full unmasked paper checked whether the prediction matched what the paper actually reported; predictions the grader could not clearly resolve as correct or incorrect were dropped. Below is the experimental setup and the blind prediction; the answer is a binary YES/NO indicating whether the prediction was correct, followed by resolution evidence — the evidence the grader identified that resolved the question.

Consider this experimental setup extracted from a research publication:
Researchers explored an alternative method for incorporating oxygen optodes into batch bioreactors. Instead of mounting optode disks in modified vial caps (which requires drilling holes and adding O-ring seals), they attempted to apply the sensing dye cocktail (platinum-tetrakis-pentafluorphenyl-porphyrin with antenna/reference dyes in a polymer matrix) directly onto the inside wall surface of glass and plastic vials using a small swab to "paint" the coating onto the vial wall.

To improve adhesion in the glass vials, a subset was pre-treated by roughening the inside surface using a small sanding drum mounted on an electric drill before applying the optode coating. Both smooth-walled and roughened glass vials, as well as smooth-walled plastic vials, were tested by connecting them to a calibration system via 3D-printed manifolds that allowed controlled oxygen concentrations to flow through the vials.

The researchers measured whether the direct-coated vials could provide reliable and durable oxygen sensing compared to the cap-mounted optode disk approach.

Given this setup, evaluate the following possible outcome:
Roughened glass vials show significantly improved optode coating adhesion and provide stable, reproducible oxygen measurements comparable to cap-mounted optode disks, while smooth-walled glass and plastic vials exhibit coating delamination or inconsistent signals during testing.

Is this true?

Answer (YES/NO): YES